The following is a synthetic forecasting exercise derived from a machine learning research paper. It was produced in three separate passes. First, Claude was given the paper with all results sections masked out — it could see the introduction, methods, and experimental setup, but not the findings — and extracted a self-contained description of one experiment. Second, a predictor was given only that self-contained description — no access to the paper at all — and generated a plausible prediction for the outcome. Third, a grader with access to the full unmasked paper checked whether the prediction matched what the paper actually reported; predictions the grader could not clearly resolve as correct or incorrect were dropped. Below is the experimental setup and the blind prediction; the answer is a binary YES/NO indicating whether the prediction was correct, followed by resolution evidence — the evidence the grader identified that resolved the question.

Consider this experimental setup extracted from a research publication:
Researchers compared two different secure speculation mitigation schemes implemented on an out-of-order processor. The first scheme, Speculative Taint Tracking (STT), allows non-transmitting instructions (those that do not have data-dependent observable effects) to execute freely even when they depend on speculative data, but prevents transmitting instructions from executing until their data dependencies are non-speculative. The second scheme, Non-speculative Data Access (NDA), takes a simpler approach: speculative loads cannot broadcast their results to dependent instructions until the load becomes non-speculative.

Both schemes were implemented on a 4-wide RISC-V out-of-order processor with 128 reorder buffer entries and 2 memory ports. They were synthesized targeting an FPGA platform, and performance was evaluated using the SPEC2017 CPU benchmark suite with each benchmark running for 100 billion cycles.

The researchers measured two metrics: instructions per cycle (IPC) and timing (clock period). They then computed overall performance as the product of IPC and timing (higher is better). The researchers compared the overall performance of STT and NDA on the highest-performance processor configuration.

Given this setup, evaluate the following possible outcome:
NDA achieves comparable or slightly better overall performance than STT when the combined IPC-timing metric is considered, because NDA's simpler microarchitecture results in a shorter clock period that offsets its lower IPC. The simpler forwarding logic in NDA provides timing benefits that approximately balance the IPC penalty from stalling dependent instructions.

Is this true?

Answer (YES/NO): YES